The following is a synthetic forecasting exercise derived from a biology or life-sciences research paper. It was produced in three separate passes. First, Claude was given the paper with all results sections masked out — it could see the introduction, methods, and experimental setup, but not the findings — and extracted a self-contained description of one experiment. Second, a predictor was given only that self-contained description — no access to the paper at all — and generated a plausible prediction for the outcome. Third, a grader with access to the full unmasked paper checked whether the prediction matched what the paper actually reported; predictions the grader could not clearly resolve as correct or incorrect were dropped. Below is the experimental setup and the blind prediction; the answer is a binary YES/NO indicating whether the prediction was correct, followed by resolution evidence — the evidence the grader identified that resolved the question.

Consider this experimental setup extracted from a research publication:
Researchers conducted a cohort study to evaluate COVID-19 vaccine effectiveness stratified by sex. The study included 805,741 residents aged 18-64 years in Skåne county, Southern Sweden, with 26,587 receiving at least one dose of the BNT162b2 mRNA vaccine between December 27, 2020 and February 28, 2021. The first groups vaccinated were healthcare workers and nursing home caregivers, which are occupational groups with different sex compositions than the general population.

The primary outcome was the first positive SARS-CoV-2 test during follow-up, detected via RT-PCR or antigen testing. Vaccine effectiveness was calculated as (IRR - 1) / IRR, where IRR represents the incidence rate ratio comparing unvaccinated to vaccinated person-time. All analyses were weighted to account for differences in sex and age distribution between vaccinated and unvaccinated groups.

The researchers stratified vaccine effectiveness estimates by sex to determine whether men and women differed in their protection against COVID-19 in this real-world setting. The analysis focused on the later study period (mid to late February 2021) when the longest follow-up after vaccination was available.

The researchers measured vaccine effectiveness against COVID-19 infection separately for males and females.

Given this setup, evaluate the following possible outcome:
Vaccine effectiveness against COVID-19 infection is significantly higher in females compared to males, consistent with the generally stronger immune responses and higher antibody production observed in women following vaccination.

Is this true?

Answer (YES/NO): NO